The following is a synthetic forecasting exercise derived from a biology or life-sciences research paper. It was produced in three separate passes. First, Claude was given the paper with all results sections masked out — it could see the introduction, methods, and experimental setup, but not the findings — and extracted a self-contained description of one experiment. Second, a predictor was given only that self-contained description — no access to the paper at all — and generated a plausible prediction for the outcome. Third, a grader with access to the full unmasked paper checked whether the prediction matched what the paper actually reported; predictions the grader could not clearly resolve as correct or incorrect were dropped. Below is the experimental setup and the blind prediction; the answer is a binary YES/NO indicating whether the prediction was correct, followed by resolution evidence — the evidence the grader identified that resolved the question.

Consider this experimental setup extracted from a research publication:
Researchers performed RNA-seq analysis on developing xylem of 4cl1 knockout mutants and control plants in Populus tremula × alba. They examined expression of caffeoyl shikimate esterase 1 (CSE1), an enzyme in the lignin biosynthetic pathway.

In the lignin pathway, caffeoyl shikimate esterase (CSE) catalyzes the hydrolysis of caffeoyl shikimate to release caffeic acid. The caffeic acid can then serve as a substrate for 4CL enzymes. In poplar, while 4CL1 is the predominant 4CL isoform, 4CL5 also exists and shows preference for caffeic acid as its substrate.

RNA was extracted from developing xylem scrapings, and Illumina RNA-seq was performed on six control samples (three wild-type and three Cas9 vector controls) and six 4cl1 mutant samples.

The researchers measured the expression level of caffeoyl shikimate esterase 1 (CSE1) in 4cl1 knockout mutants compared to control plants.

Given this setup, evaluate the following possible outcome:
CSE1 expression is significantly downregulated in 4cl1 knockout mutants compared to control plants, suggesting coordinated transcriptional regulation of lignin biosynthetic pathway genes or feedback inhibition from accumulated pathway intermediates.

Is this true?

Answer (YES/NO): NO